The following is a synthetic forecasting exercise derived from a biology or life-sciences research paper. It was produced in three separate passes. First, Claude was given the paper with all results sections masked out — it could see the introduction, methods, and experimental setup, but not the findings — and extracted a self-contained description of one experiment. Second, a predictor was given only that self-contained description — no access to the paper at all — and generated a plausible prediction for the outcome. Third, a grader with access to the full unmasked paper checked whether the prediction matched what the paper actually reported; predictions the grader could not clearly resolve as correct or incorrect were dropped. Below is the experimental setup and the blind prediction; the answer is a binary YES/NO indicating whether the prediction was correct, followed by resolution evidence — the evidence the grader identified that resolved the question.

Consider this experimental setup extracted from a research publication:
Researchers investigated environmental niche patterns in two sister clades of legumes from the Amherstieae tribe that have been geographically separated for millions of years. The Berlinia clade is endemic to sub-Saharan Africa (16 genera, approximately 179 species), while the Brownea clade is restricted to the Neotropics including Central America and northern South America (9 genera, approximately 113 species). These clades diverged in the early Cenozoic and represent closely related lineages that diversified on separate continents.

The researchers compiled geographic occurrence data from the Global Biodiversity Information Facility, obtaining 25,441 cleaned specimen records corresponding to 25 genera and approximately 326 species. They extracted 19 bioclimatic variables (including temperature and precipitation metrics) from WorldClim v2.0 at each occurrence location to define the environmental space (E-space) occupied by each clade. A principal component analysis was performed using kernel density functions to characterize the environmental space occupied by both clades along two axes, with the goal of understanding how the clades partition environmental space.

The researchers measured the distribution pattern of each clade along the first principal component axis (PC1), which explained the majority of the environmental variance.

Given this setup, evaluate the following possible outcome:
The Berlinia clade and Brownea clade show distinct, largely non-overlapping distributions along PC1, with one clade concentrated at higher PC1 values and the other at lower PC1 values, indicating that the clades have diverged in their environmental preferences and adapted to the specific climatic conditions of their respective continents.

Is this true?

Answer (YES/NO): NO